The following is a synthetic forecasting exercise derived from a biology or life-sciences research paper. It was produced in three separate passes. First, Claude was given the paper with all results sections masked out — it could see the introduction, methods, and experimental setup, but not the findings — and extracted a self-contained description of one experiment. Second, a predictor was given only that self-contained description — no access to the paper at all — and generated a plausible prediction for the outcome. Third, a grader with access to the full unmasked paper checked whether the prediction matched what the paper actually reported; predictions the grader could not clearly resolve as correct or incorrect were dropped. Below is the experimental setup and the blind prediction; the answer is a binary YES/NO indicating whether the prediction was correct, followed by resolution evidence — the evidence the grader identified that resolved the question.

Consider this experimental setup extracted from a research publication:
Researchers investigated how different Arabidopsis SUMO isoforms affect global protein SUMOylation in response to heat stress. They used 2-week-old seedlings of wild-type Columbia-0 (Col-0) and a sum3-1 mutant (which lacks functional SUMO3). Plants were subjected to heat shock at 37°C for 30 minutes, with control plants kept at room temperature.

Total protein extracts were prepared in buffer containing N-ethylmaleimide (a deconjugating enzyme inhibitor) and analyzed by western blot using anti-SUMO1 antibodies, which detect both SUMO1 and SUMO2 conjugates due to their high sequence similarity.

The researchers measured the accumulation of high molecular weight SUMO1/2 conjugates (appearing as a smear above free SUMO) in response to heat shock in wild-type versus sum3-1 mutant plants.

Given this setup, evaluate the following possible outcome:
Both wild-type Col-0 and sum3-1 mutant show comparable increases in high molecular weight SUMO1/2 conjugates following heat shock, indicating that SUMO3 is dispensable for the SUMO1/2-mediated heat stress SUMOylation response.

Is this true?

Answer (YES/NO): NO